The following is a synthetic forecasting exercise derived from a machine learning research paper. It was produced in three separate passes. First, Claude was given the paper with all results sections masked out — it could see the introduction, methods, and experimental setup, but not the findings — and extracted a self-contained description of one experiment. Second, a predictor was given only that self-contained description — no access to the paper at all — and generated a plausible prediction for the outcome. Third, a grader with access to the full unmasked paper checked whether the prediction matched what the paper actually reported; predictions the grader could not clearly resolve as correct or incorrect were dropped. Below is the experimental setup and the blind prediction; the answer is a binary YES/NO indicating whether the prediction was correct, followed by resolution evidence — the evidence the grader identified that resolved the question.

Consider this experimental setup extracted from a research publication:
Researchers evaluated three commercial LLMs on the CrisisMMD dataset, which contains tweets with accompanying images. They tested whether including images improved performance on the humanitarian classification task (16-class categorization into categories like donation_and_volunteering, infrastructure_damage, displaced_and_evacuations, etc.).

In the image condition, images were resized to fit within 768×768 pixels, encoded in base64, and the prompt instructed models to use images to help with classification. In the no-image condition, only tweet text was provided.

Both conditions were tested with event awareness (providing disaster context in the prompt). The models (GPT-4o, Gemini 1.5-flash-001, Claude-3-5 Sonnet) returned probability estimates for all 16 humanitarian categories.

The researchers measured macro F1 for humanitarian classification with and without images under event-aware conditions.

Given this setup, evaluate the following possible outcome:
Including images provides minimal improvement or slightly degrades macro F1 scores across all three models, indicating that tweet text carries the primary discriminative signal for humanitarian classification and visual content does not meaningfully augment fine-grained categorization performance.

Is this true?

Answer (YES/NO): YES